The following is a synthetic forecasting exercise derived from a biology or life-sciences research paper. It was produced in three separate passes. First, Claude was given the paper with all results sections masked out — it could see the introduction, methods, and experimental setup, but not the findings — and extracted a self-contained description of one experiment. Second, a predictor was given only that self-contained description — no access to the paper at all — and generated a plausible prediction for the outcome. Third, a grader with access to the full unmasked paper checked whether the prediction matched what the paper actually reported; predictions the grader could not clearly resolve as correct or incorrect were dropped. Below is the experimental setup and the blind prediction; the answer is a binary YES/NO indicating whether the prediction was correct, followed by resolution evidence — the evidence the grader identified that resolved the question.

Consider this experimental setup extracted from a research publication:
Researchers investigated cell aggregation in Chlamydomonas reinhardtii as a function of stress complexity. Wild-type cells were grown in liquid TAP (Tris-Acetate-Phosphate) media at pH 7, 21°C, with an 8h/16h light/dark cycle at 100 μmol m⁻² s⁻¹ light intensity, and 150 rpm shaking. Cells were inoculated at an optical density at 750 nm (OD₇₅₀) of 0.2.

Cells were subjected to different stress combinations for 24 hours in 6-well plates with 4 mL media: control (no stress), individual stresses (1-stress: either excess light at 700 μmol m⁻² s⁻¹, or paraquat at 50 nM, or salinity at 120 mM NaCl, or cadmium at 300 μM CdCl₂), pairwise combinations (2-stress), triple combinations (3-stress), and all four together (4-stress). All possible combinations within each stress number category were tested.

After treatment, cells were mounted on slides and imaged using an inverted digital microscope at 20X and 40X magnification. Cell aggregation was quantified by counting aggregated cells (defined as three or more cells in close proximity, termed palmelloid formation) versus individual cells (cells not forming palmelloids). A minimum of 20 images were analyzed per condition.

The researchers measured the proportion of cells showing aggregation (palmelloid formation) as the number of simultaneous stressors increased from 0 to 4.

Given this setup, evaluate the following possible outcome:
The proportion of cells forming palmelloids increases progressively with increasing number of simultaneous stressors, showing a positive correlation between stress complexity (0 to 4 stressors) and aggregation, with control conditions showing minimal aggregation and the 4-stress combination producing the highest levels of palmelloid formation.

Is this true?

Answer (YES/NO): NO